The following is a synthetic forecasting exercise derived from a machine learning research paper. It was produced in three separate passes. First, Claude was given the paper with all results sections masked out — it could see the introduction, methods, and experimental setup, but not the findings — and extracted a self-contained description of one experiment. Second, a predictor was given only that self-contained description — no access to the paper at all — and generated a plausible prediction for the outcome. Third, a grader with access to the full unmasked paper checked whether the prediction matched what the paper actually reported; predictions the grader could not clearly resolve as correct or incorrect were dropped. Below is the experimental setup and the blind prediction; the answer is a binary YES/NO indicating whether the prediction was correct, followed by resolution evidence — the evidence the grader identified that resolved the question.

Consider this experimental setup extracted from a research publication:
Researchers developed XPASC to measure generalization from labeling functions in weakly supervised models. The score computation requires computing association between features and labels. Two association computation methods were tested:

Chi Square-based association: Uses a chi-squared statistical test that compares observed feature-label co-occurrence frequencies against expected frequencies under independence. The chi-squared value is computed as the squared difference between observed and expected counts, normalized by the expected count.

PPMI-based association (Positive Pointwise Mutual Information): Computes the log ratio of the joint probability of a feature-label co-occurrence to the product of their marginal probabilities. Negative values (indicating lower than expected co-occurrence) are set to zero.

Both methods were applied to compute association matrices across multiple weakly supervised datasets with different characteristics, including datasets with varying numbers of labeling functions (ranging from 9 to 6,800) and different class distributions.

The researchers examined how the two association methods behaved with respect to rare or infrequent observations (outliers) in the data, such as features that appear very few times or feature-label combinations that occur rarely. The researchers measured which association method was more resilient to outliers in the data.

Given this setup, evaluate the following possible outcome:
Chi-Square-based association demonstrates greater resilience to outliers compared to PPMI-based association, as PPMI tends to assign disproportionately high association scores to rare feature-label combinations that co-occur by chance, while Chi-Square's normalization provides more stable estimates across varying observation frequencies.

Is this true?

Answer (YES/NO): YES